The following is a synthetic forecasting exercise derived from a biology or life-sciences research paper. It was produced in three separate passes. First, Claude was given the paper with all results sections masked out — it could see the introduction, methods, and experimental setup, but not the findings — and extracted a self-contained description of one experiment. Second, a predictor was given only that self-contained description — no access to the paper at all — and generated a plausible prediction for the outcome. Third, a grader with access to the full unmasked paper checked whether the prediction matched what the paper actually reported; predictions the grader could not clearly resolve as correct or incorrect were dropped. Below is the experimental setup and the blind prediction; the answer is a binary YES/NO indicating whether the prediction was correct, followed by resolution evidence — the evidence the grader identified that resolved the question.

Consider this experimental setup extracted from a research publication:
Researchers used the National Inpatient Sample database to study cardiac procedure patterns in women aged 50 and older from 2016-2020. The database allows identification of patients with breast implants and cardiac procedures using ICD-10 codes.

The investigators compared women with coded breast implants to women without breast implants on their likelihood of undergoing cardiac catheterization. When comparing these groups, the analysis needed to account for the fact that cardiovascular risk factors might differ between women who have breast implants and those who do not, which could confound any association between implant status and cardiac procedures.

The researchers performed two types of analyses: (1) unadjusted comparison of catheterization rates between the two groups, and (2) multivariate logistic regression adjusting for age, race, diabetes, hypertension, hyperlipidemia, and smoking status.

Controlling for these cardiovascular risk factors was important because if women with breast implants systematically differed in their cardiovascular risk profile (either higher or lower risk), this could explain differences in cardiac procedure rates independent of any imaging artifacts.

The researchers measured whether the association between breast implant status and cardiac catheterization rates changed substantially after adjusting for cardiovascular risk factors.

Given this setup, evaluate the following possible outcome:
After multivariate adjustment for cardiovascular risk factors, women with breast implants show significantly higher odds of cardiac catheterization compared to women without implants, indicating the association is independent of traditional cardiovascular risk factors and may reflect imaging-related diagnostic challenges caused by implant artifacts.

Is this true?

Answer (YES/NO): YES